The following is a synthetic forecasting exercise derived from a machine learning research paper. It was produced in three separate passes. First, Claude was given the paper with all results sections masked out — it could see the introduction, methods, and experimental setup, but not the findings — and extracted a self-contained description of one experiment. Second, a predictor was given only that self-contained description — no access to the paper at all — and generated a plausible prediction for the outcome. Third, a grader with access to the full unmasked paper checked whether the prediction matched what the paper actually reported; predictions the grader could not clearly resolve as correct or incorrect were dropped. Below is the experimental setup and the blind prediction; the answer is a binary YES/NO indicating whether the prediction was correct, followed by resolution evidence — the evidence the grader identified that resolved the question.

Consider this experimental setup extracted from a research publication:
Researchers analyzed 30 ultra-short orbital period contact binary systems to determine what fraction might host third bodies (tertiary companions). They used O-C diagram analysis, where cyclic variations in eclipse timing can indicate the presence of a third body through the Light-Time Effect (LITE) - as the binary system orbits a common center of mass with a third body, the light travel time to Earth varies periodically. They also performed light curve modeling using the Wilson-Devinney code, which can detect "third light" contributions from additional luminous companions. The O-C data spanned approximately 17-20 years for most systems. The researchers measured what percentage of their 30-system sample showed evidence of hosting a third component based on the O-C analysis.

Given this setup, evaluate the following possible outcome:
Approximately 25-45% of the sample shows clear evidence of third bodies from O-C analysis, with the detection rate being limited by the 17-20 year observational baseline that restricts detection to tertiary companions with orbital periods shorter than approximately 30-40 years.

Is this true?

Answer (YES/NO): NO